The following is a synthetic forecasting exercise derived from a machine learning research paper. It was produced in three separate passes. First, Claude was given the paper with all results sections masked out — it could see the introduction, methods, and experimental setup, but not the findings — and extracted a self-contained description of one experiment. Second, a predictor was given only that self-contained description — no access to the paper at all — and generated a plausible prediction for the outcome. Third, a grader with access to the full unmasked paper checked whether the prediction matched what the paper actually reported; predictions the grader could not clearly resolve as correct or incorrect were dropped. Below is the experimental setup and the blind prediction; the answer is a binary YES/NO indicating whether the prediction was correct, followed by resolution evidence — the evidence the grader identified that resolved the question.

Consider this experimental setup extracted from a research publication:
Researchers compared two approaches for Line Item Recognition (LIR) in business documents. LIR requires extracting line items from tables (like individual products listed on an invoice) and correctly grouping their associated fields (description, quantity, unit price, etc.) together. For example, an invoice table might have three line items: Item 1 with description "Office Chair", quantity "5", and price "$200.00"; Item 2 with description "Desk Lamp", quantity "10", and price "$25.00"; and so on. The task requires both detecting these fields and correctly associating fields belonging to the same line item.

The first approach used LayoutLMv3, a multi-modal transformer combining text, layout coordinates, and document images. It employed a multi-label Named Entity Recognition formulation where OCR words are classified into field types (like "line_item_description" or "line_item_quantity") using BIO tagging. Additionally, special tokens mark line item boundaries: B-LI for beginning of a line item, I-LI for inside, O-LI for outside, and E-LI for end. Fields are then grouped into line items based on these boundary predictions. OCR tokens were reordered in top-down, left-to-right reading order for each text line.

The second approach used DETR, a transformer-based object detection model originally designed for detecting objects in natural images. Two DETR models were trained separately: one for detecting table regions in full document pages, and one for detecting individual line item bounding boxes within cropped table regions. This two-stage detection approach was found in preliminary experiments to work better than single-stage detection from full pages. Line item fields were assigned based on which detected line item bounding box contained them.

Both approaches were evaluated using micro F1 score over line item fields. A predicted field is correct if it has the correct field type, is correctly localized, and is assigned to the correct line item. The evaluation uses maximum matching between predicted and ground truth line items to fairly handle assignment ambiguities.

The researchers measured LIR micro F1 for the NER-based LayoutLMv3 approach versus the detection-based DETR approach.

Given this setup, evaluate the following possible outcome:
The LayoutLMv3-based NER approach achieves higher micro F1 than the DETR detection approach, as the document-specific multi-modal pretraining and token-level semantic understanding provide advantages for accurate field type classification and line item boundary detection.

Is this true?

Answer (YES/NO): YES